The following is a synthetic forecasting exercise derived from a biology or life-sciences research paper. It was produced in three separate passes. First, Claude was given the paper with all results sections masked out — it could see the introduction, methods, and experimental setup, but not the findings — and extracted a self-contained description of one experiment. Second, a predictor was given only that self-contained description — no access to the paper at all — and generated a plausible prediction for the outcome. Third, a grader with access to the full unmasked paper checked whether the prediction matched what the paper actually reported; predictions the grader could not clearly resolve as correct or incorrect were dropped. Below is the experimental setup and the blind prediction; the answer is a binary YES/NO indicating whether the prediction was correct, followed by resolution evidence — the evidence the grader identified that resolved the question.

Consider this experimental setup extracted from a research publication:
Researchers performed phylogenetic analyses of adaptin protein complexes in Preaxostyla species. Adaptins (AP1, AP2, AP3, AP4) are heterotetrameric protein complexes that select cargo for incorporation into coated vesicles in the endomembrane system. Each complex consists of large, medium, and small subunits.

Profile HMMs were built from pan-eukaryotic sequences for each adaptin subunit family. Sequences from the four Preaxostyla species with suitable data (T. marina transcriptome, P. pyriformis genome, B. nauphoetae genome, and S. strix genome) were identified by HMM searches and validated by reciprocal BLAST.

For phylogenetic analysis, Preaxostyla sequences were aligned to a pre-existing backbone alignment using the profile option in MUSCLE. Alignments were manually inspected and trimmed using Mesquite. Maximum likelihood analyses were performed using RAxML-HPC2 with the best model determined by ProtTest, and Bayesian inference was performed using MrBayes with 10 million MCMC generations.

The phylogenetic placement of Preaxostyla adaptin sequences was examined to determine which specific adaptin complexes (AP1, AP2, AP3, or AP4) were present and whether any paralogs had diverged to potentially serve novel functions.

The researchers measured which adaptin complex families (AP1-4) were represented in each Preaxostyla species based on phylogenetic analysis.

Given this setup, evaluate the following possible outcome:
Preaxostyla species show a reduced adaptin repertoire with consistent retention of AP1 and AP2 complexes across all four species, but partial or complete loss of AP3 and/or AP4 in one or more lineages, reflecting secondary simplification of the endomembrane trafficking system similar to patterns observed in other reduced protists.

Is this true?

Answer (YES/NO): NO